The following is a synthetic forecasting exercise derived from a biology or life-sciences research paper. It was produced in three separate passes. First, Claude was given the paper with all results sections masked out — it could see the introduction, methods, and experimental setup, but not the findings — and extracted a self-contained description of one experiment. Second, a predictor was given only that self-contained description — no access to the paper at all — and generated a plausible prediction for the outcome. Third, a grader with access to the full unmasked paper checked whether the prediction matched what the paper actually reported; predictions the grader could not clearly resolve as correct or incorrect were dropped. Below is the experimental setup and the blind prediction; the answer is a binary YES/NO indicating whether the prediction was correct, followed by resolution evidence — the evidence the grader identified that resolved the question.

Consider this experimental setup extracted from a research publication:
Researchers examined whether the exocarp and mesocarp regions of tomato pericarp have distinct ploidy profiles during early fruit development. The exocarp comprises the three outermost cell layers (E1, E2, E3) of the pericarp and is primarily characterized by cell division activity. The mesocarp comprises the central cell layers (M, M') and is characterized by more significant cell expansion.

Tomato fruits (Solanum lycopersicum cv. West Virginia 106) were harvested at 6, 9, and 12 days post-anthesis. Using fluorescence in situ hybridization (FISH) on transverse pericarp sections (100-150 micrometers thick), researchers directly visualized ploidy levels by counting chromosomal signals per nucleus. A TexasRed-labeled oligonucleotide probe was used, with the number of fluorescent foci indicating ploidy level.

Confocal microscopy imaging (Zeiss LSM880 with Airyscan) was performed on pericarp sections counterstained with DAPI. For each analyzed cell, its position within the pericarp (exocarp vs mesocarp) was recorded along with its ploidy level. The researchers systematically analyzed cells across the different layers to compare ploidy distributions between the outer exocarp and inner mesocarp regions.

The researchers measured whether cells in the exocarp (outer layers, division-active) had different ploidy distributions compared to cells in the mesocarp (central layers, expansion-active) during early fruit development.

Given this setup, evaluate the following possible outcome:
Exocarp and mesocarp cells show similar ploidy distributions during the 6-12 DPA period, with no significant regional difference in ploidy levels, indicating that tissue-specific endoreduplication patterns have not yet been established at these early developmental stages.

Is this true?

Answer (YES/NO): NO